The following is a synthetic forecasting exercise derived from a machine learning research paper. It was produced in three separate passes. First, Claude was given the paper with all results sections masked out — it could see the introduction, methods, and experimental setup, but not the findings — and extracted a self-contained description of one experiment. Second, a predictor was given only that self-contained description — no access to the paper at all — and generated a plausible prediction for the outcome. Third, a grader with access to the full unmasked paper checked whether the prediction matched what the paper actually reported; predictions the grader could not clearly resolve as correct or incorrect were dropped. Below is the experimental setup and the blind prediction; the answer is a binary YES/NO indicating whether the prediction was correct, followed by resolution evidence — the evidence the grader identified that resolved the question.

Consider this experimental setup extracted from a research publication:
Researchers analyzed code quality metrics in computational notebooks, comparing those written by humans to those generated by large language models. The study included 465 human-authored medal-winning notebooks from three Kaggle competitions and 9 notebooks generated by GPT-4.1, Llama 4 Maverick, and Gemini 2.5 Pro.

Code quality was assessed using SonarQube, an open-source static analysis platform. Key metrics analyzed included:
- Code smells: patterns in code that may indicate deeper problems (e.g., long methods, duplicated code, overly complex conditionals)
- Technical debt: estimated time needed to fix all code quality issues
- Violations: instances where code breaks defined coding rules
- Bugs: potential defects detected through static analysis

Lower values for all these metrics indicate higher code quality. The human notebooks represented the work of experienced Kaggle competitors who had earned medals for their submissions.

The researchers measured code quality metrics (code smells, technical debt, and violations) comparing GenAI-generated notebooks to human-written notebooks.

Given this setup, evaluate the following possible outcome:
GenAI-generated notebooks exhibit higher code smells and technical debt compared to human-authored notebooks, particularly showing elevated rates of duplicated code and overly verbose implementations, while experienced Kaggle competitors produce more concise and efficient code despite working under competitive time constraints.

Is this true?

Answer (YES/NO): NO